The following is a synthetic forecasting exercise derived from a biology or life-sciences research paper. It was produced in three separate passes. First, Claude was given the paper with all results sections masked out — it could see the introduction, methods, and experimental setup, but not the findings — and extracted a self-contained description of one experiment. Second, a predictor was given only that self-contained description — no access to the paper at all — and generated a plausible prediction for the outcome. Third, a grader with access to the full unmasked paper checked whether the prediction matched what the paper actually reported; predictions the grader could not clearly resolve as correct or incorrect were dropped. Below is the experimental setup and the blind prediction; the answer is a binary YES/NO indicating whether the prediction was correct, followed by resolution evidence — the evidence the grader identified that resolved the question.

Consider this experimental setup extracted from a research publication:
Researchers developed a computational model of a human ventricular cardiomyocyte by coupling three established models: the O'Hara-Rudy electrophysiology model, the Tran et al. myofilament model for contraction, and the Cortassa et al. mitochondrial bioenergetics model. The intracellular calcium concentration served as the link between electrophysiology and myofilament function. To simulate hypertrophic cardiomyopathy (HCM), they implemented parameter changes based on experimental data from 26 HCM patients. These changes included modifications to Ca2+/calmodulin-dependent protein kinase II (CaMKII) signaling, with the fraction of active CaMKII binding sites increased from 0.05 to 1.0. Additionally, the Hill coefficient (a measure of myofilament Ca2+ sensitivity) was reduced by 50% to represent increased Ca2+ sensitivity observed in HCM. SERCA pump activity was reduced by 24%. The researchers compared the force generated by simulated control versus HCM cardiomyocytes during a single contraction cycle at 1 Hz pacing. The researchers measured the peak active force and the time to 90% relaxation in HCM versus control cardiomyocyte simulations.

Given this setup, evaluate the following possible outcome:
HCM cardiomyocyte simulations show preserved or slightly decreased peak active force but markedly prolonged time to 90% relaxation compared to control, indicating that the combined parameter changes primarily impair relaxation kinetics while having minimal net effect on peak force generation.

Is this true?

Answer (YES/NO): NO